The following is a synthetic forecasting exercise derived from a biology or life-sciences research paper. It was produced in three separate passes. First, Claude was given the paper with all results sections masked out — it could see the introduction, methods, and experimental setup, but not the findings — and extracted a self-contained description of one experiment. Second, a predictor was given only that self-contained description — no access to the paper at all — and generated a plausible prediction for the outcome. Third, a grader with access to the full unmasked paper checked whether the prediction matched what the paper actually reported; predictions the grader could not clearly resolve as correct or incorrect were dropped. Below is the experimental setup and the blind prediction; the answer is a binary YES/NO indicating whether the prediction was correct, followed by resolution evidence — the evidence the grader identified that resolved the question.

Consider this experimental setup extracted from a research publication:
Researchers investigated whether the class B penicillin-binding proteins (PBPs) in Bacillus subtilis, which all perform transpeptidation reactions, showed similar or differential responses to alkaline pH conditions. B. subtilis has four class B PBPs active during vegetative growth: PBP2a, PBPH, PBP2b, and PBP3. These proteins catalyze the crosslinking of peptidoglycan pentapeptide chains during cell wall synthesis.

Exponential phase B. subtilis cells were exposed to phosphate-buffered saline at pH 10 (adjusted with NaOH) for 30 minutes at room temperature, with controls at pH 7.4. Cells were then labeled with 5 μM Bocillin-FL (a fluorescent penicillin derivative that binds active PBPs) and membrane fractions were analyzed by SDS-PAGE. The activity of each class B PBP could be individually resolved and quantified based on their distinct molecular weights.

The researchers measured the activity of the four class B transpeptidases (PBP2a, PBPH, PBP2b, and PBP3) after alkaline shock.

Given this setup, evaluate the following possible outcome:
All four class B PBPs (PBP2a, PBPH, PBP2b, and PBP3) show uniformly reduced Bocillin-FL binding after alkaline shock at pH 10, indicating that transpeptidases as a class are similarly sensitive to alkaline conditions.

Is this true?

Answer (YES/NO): NO